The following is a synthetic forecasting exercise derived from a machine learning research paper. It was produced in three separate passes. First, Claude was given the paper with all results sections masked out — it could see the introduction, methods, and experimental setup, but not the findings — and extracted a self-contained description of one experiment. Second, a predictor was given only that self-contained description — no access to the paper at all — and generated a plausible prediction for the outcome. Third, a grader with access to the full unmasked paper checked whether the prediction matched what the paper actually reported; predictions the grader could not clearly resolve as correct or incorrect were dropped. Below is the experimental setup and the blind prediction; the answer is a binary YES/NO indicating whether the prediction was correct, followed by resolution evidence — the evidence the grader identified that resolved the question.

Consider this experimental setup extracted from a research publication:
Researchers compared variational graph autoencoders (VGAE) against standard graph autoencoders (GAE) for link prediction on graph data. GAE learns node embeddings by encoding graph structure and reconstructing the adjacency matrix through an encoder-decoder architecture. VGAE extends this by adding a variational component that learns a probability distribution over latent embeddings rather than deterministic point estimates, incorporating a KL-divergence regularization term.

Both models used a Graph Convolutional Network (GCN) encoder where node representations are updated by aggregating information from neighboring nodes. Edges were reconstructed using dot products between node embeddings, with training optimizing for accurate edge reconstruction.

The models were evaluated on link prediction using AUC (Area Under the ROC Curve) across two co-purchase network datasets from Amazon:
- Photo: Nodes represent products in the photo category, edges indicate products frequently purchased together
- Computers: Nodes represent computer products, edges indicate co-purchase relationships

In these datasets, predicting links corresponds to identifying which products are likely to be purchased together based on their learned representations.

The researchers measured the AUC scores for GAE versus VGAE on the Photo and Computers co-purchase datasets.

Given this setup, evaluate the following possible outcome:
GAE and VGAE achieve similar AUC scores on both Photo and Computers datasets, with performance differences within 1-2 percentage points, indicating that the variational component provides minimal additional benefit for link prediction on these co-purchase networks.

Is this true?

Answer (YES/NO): NO